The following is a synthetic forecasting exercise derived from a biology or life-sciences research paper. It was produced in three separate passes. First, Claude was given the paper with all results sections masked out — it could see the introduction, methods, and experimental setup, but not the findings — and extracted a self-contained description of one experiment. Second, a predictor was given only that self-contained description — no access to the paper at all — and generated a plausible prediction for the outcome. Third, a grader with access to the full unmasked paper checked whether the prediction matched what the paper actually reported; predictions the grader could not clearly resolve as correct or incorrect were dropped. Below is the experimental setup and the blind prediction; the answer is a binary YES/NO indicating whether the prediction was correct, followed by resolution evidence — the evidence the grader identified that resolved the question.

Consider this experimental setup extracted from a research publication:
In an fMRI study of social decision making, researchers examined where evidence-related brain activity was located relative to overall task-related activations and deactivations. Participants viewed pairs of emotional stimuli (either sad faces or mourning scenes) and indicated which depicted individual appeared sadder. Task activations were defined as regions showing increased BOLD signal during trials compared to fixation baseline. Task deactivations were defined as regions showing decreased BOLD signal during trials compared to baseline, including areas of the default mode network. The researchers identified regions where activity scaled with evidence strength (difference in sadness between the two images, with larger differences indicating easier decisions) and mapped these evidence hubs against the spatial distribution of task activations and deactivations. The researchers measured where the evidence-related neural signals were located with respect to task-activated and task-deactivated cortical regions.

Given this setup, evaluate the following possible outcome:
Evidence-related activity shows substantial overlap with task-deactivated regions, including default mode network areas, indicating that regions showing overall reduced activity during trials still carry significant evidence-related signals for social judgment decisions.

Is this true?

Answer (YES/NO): NO